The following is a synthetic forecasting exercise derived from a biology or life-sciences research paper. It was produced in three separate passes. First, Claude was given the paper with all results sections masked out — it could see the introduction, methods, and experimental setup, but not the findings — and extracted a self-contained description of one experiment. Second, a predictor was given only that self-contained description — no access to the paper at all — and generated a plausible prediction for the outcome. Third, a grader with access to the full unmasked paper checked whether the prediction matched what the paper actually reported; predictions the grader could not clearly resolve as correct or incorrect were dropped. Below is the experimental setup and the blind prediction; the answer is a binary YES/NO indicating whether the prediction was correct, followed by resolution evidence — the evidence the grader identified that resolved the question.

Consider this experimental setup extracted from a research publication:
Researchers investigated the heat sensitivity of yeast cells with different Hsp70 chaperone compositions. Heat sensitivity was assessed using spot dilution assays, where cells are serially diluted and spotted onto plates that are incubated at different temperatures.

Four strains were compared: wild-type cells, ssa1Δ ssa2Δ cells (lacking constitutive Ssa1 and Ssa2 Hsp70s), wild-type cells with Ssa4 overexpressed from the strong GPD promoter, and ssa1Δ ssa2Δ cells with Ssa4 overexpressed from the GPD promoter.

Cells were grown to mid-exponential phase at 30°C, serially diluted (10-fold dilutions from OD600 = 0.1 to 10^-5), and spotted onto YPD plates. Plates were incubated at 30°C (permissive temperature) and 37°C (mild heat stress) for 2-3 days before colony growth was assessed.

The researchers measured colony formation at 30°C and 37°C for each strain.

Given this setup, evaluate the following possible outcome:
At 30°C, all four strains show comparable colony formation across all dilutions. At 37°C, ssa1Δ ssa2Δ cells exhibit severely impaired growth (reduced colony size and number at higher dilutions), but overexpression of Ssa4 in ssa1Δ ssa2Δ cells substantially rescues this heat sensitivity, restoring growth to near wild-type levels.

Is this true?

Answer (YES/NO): NO